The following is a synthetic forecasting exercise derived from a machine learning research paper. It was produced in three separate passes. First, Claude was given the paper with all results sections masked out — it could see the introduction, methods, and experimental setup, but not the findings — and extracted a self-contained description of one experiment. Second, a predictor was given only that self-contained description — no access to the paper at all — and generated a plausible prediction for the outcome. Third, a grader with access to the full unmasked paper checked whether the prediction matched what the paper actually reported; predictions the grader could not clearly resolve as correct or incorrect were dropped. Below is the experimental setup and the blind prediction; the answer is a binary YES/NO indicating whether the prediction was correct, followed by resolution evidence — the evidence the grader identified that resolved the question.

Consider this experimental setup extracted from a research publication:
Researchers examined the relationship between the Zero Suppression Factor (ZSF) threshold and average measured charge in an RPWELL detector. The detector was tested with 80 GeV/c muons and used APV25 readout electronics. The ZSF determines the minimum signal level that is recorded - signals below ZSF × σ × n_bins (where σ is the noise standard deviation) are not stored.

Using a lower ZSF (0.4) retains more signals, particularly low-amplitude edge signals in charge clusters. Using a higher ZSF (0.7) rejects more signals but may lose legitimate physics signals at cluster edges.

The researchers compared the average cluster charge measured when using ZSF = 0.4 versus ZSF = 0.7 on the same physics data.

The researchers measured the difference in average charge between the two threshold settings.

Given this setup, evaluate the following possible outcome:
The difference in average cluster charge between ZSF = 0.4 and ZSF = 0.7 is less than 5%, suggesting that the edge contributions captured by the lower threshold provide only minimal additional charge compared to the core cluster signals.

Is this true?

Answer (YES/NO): NO